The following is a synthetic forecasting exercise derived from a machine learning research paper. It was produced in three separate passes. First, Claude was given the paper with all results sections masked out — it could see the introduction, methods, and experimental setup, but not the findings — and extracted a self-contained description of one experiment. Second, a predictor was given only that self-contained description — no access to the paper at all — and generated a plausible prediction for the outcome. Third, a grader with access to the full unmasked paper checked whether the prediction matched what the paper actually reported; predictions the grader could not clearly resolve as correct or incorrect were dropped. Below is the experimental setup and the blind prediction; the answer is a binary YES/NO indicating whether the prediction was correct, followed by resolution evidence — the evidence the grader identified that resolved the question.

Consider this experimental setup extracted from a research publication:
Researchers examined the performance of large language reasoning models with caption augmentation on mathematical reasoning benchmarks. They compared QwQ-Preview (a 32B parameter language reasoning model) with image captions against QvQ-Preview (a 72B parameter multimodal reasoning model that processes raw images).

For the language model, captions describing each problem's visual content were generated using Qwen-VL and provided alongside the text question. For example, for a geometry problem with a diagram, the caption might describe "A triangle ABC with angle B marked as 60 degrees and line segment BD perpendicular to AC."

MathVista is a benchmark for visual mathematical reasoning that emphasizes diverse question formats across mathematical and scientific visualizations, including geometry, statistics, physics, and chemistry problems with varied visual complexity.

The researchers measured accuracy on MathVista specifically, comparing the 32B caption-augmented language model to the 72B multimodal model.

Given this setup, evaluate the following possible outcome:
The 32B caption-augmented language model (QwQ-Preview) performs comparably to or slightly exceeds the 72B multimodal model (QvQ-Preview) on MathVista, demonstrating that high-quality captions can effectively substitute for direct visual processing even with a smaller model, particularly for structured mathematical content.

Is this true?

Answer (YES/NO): NO